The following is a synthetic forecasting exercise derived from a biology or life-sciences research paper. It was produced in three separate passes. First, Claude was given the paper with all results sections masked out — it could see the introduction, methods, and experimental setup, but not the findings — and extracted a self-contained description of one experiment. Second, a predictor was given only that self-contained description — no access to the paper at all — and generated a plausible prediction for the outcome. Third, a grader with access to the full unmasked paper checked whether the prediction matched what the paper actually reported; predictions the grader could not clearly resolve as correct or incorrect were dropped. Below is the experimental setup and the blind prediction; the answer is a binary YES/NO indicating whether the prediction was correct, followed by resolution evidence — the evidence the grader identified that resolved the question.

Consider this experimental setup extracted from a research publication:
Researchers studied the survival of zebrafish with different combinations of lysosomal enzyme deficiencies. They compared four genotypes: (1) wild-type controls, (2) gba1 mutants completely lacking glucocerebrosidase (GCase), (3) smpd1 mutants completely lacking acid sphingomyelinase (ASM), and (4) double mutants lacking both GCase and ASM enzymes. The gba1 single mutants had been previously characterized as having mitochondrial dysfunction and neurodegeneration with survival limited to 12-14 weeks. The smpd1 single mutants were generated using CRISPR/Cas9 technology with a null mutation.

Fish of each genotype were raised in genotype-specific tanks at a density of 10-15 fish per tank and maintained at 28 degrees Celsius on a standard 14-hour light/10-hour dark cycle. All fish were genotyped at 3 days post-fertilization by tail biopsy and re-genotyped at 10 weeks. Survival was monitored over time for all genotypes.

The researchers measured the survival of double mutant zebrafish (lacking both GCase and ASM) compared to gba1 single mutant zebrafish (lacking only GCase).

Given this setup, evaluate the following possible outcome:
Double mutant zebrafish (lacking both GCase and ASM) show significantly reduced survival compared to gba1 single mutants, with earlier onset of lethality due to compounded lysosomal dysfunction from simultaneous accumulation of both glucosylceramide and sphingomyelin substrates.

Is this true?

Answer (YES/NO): NO